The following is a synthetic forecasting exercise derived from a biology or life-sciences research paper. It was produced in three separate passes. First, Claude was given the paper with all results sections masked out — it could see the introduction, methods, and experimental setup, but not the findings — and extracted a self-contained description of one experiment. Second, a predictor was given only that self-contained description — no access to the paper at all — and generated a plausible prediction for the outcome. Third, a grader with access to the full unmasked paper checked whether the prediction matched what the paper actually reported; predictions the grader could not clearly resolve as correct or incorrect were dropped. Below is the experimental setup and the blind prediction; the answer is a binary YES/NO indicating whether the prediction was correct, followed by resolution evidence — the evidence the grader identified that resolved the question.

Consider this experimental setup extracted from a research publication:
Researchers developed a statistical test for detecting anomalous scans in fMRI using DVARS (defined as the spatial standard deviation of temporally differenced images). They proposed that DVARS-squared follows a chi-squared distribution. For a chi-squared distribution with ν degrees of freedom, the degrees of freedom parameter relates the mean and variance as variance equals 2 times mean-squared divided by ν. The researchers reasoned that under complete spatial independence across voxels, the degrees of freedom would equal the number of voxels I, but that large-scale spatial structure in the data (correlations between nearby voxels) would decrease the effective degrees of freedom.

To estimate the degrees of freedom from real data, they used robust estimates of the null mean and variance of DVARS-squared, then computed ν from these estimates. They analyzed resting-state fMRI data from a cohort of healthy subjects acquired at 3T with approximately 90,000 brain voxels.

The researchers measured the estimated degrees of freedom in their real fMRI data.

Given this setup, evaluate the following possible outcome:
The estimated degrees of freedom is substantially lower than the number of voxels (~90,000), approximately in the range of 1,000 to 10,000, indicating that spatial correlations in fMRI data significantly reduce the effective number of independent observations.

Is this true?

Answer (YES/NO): NO